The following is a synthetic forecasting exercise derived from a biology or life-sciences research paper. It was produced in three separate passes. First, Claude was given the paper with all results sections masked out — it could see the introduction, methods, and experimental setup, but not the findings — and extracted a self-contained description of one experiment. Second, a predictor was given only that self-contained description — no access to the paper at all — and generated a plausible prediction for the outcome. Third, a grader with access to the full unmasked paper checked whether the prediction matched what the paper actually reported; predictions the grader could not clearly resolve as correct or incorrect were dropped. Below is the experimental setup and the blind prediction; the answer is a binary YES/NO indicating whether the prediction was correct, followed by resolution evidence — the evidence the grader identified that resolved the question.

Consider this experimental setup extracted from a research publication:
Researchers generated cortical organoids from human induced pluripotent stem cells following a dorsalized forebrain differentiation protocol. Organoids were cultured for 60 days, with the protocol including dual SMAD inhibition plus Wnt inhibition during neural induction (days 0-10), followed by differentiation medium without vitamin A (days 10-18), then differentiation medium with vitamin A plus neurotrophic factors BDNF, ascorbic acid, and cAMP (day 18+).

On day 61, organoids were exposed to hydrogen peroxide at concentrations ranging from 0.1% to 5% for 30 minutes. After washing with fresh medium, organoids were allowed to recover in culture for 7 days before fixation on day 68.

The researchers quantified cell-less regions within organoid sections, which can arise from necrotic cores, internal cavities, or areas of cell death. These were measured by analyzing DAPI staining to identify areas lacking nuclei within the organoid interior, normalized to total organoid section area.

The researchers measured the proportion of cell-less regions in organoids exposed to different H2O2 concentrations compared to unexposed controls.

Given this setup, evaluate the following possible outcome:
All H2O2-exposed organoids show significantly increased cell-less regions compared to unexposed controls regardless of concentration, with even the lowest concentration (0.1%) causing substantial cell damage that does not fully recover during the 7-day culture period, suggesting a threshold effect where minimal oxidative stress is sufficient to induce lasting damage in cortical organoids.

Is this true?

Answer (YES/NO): NO